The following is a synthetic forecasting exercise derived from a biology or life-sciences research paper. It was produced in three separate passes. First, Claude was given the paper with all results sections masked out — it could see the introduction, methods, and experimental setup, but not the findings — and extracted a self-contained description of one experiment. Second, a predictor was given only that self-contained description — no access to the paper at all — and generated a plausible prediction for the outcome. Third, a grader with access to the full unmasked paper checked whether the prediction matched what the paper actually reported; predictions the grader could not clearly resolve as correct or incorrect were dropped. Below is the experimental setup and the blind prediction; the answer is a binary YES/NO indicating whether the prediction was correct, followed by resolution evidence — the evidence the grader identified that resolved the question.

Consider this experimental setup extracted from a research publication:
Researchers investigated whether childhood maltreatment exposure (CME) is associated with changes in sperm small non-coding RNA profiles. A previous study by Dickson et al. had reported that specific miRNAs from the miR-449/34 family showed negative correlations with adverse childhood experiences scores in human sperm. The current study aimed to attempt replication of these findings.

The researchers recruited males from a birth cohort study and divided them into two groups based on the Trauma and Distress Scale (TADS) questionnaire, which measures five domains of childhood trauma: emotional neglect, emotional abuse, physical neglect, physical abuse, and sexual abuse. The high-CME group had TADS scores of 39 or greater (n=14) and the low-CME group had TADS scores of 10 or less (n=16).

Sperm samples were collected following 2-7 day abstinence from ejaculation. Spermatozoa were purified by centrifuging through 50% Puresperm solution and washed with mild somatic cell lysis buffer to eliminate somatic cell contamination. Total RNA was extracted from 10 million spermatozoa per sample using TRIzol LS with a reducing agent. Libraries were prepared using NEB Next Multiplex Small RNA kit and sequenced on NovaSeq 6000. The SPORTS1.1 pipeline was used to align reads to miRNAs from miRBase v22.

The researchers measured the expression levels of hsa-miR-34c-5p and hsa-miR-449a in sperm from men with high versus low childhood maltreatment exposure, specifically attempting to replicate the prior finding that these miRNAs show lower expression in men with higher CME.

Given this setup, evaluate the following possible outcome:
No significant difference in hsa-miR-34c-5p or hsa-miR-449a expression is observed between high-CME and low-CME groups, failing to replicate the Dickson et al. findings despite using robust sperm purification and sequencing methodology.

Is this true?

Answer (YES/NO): NO